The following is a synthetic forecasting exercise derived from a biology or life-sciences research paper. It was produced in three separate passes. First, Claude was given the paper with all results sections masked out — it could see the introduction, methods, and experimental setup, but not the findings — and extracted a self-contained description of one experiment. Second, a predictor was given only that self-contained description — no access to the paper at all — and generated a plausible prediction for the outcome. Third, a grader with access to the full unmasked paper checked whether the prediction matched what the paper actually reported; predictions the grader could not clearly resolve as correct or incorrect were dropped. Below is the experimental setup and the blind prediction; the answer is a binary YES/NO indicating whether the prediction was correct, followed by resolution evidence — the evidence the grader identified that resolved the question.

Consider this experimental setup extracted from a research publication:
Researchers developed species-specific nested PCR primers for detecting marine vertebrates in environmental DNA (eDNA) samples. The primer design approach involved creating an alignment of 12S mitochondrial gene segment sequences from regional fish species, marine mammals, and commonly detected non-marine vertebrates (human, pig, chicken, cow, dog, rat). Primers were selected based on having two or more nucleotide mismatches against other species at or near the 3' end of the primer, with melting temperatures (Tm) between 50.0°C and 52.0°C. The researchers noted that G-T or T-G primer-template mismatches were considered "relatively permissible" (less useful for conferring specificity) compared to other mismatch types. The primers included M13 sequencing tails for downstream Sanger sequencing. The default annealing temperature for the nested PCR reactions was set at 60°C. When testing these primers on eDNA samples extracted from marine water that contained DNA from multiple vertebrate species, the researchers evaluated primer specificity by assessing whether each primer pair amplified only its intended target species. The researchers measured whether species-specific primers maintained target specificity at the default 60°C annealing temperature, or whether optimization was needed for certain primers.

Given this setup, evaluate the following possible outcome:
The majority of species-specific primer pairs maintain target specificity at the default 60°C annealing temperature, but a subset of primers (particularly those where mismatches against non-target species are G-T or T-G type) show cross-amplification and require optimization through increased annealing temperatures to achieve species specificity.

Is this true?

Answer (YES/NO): NO